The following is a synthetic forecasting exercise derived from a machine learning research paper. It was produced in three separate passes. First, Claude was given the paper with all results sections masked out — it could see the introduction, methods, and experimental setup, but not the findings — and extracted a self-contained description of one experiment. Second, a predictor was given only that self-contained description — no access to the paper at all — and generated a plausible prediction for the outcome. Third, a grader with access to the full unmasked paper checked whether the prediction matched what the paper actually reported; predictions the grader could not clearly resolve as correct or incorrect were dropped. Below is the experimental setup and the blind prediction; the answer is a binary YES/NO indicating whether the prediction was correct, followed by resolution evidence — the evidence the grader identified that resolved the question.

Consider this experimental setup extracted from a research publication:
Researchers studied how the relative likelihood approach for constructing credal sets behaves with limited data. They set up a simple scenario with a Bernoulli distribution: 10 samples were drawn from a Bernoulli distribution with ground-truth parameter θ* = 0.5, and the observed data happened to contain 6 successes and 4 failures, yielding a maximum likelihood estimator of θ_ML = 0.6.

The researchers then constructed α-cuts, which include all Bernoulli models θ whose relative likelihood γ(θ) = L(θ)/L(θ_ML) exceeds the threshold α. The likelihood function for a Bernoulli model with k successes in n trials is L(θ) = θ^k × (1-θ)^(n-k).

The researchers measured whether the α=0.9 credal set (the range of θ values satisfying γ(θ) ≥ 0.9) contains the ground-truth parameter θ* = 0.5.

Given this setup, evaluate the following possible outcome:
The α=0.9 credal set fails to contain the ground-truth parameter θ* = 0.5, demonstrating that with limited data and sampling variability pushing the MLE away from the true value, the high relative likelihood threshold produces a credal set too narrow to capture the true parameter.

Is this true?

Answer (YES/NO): YES